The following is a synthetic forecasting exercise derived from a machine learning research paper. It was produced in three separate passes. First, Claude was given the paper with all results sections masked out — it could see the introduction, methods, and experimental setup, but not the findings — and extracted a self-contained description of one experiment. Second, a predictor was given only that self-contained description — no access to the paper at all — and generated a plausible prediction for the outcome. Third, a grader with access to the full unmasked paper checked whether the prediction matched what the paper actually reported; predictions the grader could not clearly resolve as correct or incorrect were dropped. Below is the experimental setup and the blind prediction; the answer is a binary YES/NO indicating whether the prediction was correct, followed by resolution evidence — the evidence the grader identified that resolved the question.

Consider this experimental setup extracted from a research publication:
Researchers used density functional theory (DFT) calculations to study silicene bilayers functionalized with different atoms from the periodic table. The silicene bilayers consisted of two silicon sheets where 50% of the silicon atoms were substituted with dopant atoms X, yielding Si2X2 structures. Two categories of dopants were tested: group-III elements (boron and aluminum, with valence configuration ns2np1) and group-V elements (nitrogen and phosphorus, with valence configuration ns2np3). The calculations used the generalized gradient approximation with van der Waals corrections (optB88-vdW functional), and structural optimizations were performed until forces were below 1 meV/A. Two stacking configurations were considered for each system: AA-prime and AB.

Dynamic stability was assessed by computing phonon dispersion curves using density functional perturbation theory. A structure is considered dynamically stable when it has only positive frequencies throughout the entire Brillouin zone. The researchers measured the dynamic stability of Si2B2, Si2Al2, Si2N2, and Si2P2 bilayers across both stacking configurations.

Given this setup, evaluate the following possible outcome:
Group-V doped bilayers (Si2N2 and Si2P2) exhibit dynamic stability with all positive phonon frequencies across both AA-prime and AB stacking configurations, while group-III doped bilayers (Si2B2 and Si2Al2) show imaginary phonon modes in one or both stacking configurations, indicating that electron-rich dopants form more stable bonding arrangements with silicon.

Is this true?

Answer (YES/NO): YES